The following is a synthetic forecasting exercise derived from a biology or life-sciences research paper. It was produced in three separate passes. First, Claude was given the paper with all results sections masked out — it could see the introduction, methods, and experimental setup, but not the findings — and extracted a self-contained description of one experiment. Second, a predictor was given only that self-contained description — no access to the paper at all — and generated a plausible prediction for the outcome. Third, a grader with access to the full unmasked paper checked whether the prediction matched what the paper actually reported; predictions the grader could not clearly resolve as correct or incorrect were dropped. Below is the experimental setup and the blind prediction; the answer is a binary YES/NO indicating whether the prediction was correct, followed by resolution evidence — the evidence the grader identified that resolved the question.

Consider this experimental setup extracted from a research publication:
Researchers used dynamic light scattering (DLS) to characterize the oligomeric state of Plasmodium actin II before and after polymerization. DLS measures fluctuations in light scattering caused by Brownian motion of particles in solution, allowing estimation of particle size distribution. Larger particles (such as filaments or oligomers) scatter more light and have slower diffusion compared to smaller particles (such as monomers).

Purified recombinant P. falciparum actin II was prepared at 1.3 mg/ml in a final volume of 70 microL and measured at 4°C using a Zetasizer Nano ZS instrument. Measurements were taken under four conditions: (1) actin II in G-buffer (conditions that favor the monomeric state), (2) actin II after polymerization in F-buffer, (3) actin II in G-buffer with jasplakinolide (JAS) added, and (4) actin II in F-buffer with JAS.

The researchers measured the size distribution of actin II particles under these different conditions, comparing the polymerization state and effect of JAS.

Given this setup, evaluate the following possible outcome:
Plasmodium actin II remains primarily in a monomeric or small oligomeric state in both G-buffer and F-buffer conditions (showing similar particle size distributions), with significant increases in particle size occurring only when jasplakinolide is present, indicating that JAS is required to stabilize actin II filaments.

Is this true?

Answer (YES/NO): NO